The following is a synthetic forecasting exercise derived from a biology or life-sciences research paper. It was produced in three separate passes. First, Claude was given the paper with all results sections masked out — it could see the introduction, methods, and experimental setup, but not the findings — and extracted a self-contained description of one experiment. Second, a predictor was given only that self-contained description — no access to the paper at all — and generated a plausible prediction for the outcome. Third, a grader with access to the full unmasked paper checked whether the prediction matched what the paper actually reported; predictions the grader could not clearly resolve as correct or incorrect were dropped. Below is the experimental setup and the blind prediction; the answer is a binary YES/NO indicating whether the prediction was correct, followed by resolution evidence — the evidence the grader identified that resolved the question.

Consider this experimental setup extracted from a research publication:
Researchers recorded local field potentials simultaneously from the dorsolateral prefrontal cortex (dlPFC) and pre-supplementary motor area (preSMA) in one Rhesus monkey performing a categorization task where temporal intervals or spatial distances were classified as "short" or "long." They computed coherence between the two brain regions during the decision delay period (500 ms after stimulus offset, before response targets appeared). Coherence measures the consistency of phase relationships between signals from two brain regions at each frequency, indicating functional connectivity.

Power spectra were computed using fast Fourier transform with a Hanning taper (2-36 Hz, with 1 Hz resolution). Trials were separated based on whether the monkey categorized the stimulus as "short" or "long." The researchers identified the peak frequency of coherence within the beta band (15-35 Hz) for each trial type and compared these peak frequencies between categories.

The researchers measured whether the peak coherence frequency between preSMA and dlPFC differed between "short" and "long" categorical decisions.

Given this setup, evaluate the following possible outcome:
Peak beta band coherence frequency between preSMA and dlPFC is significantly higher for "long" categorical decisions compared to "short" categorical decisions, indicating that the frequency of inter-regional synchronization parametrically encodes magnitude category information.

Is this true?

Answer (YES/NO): NO